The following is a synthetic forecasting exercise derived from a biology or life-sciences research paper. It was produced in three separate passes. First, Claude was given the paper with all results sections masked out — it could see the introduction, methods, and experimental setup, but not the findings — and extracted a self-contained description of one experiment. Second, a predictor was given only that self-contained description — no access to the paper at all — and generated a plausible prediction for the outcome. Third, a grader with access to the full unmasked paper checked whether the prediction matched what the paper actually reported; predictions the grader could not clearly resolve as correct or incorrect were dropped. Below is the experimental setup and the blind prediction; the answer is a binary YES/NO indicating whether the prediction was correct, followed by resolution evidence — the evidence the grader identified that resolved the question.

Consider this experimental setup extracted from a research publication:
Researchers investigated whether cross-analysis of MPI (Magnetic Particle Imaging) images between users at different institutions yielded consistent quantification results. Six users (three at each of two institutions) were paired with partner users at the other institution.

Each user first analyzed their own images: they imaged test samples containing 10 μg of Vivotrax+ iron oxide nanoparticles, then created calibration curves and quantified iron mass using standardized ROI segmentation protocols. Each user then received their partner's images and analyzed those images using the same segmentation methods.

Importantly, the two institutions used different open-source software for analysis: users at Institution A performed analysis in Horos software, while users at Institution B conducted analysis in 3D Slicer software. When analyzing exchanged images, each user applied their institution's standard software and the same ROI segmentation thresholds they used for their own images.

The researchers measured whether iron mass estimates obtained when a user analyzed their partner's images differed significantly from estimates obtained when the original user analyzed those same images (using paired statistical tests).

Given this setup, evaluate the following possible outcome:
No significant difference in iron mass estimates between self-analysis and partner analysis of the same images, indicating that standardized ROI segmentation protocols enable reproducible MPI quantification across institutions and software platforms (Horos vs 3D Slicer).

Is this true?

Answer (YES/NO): NO